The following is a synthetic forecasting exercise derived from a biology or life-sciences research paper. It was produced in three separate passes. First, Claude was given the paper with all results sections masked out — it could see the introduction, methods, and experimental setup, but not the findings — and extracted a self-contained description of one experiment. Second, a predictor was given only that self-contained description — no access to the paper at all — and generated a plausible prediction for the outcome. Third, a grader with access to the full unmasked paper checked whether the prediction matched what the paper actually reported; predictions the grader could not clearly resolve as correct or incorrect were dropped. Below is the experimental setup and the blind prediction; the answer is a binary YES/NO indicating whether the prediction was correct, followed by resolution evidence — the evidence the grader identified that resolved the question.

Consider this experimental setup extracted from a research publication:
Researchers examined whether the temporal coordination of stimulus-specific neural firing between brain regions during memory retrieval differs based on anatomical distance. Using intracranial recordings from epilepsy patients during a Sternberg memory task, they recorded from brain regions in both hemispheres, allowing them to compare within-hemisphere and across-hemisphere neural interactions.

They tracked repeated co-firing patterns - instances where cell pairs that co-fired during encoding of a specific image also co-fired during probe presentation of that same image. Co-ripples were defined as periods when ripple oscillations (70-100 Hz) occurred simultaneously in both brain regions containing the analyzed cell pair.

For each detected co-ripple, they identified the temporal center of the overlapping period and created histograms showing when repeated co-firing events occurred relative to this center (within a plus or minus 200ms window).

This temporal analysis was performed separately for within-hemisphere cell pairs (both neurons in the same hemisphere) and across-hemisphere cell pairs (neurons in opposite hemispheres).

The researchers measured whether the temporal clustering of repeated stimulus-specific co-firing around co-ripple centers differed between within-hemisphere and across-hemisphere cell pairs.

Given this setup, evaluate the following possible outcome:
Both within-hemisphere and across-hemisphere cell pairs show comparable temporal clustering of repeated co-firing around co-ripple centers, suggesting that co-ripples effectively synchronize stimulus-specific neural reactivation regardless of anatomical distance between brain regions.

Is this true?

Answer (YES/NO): YES